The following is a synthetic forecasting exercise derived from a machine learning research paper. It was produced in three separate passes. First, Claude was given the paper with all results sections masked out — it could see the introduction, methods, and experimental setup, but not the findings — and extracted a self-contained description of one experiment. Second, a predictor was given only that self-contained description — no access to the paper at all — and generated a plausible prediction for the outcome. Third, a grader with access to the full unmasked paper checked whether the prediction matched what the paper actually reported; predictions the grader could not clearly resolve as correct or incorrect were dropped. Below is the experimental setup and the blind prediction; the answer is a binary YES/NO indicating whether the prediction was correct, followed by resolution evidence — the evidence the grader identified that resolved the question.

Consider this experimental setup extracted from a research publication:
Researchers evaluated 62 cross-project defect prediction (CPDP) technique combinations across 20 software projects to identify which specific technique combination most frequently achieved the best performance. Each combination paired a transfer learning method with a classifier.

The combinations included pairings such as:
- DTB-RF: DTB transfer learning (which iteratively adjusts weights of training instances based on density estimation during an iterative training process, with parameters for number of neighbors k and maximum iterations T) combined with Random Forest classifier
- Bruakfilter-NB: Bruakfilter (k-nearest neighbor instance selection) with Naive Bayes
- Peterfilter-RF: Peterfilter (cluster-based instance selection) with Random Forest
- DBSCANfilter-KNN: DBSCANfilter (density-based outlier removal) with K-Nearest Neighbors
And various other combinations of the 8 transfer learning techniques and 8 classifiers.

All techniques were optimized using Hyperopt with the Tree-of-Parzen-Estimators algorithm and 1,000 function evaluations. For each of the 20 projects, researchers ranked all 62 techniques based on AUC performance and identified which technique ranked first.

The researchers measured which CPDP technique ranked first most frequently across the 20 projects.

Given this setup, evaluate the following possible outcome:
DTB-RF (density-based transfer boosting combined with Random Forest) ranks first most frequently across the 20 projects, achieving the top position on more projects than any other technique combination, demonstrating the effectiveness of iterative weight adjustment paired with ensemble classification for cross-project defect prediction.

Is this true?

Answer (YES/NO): YES